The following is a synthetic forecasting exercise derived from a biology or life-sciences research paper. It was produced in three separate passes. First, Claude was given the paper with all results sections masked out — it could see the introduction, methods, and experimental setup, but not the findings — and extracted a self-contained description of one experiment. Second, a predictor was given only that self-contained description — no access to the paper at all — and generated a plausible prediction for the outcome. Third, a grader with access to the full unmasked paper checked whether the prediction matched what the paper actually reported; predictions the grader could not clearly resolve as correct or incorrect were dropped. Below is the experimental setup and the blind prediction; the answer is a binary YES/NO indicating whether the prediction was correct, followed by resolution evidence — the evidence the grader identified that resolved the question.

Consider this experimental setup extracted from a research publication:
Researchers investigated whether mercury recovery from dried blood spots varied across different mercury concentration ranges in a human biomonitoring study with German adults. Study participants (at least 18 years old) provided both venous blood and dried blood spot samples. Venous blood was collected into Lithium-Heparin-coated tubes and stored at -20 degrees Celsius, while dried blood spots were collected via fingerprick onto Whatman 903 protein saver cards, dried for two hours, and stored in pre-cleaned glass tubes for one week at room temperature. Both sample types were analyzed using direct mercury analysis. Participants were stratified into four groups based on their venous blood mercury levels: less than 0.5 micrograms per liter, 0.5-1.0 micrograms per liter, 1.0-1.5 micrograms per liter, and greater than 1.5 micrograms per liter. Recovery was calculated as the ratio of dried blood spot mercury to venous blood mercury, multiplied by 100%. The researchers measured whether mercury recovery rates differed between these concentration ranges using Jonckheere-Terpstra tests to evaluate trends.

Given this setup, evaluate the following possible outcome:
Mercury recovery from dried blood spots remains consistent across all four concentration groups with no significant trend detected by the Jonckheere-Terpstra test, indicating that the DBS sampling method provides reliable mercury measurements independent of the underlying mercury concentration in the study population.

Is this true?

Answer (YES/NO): NO